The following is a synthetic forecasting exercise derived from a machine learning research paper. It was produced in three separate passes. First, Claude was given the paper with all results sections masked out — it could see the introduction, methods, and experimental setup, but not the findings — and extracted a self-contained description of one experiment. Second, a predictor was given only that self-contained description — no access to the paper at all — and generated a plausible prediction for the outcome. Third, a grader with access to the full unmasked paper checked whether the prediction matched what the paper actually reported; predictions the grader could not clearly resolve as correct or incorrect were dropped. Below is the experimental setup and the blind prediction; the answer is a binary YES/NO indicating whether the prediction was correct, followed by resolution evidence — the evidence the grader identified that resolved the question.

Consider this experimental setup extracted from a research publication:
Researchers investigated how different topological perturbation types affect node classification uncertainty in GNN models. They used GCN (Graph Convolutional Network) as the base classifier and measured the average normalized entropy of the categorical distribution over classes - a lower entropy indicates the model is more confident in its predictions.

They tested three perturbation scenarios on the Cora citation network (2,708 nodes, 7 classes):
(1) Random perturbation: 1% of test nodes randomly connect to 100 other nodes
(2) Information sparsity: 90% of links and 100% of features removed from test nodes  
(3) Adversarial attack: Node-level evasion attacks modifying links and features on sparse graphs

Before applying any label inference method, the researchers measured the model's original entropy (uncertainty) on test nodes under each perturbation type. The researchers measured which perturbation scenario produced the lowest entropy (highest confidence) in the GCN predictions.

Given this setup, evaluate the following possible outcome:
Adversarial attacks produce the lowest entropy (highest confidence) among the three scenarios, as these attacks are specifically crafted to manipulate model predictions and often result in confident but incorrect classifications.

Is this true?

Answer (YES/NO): YES